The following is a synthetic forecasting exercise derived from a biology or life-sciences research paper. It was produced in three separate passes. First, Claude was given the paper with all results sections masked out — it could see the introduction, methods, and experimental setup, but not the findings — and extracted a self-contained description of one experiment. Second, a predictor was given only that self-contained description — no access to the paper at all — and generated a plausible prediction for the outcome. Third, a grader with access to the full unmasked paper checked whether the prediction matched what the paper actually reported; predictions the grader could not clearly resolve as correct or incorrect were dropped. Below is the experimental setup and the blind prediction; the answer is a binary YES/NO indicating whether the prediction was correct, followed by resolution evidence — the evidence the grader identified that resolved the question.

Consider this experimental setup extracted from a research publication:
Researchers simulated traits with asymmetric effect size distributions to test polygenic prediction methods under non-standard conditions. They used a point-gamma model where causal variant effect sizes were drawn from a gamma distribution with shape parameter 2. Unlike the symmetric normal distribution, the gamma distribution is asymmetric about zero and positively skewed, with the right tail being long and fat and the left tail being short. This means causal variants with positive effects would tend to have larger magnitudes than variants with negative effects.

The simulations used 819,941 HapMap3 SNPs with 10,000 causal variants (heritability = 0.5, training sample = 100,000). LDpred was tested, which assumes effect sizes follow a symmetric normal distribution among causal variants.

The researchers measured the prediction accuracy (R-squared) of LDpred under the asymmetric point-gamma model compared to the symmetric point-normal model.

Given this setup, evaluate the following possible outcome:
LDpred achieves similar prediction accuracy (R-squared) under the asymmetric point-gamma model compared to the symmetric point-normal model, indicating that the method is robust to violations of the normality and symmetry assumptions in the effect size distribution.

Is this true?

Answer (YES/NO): YES